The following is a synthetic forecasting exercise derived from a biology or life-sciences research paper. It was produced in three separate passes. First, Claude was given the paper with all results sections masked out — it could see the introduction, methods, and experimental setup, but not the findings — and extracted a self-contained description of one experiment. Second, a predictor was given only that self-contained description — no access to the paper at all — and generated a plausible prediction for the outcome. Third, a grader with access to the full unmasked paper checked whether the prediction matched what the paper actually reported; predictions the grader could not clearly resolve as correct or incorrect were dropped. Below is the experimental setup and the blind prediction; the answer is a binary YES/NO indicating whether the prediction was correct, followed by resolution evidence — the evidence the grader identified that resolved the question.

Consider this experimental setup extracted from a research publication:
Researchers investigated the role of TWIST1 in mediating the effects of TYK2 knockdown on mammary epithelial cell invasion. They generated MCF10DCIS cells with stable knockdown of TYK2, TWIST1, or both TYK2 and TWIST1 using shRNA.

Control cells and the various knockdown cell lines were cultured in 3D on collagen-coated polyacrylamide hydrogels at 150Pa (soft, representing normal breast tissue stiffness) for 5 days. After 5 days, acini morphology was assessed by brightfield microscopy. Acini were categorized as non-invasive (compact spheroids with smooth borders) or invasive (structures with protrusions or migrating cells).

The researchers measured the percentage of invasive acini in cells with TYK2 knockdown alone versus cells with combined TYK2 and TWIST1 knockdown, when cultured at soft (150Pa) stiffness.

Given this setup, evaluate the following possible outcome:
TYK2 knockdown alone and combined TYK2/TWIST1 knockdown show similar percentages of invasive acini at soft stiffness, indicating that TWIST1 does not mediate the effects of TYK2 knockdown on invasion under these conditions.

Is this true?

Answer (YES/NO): NO